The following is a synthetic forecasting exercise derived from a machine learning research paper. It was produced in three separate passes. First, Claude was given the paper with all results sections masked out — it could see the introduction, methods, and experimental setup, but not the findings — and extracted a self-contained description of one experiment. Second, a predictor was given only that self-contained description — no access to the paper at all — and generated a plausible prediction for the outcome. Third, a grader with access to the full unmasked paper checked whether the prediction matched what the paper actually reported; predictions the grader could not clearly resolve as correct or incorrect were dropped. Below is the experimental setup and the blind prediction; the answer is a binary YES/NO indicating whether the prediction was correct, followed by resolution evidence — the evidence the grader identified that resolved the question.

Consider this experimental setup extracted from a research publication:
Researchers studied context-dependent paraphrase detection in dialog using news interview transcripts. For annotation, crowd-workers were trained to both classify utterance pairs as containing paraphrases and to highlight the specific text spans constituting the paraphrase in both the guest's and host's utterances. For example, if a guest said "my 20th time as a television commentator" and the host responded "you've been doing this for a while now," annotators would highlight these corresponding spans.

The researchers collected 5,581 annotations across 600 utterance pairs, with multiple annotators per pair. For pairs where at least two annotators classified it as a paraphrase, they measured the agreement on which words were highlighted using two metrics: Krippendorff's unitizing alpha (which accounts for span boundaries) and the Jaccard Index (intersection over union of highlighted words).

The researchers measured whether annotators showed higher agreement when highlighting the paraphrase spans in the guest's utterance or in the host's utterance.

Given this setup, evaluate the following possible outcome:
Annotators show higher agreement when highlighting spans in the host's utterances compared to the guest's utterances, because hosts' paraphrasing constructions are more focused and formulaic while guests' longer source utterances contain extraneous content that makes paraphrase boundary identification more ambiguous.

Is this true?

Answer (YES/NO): YES